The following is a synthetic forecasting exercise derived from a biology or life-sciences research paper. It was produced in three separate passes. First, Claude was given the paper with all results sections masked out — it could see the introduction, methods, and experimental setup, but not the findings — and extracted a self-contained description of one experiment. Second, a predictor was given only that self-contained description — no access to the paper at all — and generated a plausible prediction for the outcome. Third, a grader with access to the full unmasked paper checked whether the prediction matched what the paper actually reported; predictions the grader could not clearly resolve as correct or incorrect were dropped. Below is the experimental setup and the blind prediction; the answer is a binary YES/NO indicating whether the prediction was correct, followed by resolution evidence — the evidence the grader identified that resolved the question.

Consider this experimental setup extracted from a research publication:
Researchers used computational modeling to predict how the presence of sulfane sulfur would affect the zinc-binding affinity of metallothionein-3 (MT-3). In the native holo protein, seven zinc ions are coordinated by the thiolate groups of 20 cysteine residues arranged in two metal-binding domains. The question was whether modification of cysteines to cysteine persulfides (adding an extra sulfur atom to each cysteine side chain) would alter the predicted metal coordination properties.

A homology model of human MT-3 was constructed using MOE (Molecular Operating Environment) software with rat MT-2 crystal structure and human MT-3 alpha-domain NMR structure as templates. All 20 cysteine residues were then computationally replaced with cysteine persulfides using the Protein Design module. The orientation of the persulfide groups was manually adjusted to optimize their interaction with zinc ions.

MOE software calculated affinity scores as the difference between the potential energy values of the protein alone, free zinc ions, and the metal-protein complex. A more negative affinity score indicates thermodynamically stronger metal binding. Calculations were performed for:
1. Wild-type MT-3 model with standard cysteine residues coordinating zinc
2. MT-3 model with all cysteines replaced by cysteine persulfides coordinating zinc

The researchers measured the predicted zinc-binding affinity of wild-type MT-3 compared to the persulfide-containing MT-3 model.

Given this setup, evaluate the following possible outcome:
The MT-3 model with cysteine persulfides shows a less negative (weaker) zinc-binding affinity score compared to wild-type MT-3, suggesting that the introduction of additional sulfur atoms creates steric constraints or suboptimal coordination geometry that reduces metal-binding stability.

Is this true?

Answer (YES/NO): NO